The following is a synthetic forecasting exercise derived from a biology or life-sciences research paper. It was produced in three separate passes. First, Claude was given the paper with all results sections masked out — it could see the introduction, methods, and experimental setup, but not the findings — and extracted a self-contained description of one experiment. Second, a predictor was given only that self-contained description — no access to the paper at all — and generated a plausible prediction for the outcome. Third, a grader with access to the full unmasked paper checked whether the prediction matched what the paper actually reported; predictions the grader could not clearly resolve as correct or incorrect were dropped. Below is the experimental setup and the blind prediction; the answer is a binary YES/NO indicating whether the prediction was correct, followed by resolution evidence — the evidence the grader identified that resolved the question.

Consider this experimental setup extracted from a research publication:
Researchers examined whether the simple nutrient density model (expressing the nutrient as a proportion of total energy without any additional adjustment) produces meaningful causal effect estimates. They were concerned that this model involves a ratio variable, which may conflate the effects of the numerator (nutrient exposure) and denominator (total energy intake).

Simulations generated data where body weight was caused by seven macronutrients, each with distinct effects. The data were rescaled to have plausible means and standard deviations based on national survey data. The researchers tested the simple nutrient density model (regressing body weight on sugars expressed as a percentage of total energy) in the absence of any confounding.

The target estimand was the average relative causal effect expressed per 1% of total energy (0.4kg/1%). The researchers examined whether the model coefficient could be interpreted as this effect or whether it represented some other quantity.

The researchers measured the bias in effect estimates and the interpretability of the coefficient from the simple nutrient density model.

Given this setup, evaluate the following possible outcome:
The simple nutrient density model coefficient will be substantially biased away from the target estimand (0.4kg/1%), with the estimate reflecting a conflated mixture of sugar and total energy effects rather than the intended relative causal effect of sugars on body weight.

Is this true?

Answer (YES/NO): YES